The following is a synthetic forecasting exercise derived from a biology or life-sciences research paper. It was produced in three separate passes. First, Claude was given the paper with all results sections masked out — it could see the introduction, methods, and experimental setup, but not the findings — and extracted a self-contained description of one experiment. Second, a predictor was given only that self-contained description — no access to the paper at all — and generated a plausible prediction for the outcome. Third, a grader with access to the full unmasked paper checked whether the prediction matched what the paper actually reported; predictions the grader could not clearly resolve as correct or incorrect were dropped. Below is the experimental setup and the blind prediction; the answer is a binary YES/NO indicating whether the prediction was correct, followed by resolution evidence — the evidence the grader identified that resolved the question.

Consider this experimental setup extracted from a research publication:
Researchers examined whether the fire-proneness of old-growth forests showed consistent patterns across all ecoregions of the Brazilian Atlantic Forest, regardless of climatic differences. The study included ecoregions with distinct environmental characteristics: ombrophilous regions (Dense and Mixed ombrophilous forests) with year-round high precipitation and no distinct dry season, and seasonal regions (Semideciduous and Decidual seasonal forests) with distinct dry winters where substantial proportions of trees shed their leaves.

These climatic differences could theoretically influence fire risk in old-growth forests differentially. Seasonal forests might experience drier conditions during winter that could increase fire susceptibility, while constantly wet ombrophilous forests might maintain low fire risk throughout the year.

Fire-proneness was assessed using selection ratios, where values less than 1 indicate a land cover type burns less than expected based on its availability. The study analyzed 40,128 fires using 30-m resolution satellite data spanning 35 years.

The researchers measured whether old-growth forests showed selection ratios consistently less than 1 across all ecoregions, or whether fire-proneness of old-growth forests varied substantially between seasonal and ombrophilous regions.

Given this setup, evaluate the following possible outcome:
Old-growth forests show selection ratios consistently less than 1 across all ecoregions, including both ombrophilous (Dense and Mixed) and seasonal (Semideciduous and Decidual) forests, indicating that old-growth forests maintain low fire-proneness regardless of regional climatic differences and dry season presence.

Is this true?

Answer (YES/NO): YES